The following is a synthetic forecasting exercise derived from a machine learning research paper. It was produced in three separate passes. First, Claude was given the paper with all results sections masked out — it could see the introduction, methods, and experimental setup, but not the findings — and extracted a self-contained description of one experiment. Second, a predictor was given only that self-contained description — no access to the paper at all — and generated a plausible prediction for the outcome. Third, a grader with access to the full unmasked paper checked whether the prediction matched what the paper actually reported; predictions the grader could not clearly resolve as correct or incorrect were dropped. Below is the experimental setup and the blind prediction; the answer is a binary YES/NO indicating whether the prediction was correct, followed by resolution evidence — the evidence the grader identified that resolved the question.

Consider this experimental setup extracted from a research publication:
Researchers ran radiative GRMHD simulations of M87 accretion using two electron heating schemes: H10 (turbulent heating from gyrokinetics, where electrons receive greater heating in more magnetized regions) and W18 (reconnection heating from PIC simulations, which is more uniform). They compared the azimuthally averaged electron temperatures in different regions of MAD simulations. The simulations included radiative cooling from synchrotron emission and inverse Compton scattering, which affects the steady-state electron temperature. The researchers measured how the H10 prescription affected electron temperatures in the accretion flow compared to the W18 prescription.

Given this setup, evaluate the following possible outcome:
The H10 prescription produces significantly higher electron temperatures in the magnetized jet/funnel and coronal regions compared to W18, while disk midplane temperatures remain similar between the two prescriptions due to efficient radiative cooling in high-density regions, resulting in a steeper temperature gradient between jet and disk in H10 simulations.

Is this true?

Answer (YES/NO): NO